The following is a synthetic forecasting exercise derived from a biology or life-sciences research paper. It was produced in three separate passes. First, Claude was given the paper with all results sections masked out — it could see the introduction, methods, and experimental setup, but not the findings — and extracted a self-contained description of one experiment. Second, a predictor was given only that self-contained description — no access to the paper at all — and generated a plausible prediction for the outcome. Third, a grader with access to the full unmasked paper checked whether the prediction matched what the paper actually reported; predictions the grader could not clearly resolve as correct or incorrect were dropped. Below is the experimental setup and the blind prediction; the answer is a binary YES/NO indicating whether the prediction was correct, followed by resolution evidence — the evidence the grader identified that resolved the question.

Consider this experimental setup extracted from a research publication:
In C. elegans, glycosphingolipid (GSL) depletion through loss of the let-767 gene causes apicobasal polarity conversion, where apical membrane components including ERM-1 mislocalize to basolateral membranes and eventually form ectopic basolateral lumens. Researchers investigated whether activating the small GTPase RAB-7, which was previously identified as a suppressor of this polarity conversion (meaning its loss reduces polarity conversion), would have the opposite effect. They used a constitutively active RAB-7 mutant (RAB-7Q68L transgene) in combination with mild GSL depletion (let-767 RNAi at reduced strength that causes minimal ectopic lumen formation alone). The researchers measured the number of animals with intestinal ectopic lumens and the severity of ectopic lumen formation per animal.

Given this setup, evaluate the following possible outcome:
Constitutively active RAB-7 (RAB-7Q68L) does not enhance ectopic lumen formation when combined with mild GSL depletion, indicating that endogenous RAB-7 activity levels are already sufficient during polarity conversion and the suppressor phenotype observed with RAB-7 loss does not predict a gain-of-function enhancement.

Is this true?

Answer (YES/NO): NO